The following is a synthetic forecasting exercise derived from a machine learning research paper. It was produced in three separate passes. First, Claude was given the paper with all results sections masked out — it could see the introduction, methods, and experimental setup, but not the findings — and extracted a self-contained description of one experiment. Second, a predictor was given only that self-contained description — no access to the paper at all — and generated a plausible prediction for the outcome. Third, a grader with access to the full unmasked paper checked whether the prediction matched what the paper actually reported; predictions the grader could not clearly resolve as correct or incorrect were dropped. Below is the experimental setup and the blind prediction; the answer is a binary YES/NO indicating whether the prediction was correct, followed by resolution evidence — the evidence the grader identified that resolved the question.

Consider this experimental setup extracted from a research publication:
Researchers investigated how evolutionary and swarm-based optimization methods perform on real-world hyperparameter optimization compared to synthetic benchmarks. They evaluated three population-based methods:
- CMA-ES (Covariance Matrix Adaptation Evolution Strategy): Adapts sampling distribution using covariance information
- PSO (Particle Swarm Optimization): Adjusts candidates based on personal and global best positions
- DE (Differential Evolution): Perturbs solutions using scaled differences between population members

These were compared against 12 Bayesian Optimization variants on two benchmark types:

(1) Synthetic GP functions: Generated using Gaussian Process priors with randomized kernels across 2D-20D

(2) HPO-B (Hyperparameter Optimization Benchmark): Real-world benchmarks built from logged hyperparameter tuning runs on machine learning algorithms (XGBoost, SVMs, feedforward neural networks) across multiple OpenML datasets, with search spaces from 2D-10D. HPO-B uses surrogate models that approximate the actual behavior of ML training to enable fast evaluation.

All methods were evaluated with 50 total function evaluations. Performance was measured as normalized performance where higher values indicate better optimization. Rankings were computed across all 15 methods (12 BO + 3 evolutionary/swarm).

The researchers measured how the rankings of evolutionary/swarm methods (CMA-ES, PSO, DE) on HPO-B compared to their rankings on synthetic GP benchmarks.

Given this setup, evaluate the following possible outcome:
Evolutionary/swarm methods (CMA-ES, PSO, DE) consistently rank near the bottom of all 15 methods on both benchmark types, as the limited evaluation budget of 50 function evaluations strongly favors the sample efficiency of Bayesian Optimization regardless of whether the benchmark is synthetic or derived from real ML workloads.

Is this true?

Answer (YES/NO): NO